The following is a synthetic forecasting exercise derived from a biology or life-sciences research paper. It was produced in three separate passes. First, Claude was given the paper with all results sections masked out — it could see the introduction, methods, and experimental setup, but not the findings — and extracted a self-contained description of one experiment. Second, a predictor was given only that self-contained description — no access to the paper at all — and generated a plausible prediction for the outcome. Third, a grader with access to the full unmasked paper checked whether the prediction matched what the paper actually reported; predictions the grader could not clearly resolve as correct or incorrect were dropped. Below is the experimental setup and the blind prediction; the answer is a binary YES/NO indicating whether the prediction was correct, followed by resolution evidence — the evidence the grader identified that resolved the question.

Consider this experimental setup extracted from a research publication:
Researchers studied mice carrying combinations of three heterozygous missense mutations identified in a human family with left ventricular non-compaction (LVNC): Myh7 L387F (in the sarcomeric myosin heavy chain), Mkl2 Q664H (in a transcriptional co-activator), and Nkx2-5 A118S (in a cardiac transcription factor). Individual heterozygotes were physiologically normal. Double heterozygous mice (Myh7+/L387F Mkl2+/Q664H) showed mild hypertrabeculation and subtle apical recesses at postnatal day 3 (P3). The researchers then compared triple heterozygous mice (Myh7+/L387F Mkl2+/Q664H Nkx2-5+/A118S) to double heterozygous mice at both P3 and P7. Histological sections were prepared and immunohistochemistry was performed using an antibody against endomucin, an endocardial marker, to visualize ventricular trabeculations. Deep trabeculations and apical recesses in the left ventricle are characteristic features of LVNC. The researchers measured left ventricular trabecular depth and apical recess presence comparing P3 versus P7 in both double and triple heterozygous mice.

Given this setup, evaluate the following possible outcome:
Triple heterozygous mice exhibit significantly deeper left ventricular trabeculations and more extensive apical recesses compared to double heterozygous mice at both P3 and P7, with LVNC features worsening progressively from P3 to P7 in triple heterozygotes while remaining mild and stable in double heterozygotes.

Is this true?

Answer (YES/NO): NO